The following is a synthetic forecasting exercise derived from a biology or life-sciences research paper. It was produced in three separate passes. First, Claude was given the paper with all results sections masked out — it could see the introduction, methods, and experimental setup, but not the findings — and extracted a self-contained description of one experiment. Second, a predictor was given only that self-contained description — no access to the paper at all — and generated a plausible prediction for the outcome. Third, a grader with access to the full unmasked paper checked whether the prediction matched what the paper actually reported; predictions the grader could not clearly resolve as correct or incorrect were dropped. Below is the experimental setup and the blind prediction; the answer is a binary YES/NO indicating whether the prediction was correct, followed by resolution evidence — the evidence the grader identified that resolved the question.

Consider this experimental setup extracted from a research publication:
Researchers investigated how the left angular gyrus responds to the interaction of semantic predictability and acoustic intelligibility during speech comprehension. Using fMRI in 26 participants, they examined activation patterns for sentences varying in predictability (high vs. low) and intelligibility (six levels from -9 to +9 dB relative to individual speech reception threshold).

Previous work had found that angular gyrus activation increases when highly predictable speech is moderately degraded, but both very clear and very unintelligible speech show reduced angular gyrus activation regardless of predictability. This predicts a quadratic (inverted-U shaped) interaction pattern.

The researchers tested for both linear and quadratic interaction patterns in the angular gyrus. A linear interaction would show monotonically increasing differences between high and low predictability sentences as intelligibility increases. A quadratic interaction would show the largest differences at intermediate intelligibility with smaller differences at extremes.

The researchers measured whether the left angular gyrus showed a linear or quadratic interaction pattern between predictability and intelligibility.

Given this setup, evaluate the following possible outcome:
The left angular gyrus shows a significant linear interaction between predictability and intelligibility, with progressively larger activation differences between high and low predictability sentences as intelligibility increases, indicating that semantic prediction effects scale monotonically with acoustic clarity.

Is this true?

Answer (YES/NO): YES